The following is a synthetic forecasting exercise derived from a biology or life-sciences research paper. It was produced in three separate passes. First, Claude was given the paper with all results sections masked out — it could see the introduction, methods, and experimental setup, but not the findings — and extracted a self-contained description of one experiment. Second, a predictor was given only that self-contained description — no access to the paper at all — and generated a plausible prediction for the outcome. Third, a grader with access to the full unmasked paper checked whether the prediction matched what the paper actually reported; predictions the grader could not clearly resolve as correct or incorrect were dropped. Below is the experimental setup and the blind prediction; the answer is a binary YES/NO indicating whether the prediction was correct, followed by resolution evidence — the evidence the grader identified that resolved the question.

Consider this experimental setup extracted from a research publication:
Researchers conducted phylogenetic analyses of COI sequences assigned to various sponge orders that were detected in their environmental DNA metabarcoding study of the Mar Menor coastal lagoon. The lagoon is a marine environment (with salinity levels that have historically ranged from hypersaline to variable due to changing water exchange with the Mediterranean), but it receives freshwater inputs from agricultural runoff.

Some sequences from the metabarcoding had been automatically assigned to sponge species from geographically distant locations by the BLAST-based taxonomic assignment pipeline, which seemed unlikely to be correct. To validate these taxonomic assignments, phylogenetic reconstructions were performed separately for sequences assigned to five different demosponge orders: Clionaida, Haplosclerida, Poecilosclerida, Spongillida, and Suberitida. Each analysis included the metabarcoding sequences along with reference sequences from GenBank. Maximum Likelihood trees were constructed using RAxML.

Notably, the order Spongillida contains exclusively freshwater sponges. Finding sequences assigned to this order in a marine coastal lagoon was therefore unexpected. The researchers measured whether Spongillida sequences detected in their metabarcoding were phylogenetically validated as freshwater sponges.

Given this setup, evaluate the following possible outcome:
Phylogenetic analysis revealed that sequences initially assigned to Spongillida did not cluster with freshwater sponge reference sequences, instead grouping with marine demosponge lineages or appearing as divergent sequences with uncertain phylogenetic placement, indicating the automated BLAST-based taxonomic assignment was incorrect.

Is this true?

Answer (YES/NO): NO